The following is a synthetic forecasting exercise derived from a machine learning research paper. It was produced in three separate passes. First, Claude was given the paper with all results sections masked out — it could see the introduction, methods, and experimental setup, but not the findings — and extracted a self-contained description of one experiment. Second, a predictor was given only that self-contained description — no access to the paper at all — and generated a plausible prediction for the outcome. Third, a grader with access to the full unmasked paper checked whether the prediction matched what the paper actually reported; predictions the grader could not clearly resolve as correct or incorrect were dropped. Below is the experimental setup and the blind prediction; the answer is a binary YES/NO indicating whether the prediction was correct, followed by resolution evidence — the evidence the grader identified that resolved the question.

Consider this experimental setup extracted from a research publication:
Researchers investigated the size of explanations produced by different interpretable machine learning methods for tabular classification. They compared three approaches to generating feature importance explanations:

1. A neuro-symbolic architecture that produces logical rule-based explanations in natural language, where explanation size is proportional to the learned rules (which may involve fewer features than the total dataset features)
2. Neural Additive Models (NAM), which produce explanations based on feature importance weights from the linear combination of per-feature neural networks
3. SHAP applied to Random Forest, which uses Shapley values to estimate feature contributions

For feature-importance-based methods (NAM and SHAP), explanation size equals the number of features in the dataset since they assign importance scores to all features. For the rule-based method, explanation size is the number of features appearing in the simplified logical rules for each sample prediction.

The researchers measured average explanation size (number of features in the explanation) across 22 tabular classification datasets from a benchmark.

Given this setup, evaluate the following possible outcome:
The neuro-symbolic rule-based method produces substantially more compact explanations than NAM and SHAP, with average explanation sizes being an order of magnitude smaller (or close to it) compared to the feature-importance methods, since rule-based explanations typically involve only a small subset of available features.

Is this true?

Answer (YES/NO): NO